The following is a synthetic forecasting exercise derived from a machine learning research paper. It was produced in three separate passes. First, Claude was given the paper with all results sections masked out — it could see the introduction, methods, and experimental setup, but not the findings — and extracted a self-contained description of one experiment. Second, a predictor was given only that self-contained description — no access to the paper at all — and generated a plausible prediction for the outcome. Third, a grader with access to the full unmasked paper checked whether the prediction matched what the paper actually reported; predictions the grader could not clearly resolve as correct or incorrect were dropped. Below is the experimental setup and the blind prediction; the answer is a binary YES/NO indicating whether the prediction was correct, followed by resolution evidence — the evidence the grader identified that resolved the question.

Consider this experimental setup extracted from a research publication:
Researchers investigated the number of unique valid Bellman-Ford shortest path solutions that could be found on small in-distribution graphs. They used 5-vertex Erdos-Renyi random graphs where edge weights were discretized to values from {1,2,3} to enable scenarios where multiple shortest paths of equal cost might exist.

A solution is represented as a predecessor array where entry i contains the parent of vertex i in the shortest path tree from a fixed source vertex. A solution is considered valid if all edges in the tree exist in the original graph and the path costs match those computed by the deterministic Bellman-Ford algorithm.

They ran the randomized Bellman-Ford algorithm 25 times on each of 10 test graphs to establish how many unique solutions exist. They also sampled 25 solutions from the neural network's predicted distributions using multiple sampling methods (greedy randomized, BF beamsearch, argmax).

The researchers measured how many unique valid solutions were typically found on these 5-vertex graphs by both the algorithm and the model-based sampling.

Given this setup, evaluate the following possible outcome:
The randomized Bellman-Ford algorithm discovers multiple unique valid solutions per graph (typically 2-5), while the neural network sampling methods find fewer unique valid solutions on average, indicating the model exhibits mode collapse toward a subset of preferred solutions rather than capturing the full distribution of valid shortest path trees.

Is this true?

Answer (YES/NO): NO